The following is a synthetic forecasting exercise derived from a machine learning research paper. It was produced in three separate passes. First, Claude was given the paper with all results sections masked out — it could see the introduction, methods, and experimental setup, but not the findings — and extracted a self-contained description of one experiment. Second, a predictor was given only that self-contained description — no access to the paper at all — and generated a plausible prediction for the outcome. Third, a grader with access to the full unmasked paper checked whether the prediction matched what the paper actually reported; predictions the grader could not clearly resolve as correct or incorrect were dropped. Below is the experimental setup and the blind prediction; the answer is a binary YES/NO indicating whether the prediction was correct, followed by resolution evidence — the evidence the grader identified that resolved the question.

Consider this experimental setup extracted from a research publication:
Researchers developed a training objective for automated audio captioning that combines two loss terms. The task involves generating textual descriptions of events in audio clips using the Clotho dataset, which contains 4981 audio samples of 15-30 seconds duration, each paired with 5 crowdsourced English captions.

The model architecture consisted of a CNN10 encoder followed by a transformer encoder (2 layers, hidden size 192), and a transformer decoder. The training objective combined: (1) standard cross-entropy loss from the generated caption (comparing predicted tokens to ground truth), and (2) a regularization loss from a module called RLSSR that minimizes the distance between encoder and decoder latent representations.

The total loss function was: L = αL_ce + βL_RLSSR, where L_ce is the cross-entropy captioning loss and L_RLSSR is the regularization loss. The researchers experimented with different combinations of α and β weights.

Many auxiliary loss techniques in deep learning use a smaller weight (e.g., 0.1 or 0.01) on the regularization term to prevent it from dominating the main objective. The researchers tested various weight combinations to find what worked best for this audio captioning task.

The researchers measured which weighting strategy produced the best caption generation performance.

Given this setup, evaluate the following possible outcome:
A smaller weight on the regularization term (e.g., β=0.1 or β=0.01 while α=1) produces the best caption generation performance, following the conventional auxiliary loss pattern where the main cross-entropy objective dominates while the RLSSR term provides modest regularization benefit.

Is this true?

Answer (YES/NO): NO